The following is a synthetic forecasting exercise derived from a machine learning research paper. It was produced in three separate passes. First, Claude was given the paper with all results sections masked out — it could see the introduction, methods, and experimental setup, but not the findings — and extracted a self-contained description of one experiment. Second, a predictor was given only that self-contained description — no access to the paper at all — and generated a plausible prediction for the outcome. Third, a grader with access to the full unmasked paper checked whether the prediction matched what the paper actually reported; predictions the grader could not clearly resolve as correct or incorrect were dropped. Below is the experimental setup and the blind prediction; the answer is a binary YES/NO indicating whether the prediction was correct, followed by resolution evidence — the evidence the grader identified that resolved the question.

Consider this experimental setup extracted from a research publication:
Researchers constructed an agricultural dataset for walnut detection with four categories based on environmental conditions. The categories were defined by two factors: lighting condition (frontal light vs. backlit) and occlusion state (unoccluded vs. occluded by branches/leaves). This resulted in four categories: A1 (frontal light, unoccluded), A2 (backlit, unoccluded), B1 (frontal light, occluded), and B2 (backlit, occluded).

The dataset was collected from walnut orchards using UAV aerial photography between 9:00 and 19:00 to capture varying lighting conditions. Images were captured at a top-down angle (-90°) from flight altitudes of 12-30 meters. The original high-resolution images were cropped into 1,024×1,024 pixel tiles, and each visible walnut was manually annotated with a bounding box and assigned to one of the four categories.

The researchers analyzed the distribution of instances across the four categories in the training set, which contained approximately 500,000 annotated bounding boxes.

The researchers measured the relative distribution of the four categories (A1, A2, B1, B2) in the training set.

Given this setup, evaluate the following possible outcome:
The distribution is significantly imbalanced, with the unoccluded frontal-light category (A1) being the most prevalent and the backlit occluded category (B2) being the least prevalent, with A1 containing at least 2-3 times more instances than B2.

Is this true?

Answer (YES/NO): NO